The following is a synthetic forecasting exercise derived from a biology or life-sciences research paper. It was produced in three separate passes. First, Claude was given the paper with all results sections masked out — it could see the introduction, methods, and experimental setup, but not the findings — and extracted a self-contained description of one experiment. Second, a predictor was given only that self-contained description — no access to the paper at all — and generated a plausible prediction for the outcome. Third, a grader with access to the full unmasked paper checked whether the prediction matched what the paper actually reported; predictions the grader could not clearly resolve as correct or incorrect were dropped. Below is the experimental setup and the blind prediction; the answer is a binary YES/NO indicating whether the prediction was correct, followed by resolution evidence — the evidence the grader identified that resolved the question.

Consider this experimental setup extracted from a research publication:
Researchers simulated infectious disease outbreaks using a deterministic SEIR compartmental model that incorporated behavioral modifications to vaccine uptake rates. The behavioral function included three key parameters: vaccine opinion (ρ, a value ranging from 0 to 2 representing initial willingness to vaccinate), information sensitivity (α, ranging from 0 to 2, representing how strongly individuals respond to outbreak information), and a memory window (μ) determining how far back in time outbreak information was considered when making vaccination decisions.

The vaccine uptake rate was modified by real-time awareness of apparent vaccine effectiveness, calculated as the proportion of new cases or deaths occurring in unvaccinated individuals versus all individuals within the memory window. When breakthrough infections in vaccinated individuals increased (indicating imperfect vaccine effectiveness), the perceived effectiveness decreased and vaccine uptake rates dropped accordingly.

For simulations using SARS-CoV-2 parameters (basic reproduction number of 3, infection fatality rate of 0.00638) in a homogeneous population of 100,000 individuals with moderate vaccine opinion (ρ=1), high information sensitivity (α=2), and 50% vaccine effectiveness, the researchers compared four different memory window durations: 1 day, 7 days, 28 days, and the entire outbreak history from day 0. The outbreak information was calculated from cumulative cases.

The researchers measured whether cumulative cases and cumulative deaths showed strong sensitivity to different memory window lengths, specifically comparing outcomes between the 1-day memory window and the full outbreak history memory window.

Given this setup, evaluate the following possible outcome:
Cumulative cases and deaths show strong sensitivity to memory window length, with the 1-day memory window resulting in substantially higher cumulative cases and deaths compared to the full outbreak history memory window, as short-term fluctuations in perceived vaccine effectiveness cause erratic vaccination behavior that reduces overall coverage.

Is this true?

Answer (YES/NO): NO